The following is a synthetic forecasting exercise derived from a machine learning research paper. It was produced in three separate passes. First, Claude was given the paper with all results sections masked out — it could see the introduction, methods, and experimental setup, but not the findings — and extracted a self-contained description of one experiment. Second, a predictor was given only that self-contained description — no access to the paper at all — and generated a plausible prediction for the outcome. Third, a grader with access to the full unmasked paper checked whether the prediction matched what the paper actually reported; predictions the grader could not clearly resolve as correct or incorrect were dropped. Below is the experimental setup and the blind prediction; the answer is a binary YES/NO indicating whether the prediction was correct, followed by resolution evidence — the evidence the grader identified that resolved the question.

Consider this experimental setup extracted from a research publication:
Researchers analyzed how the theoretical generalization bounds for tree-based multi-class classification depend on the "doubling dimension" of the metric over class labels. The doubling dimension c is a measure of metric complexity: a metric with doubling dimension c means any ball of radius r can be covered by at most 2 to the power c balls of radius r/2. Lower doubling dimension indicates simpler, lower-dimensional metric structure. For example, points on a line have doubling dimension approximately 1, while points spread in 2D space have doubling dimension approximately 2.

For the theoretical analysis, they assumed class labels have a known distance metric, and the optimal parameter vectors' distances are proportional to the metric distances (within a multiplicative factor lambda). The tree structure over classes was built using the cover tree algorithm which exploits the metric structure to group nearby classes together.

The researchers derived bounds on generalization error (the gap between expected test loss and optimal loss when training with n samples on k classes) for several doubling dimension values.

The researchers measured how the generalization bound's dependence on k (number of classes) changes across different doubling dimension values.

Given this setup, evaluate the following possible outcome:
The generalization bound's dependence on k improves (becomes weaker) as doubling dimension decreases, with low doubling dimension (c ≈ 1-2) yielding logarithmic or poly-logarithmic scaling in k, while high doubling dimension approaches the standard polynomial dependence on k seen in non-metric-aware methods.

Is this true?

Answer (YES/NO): YES